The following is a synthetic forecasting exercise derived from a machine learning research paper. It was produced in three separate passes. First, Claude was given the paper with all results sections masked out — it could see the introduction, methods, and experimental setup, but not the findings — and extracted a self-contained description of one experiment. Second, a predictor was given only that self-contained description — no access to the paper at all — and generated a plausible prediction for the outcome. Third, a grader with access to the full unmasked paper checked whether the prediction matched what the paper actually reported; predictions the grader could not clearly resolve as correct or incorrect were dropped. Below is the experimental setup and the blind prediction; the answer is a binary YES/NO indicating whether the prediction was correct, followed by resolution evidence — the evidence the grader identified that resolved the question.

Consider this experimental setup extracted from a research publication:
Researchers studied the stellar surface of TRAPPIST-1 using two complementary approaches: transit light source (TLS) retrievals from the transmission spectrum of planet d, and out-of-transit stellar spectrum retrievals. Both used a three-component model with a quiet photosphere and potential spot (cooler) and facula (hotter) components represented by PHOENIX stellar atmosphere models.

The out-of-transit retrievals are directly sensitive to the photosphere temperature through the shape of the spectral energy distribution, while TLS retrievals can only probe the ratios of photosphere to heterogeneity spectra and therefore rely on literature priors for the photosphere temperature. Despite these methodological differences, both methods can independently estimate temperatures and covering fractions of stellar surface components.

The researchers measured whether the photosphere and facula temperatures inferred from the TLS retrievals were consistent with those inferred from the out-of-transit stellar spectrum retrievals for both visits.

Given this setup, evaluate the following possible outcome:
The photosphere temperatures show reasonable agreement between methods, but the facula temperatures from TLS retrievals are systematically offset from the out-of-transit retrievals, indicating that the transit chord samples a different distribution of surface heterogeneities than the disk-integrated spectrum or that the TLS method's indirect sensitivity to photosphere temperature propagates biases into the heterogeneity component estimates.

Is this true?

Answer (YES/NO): NO